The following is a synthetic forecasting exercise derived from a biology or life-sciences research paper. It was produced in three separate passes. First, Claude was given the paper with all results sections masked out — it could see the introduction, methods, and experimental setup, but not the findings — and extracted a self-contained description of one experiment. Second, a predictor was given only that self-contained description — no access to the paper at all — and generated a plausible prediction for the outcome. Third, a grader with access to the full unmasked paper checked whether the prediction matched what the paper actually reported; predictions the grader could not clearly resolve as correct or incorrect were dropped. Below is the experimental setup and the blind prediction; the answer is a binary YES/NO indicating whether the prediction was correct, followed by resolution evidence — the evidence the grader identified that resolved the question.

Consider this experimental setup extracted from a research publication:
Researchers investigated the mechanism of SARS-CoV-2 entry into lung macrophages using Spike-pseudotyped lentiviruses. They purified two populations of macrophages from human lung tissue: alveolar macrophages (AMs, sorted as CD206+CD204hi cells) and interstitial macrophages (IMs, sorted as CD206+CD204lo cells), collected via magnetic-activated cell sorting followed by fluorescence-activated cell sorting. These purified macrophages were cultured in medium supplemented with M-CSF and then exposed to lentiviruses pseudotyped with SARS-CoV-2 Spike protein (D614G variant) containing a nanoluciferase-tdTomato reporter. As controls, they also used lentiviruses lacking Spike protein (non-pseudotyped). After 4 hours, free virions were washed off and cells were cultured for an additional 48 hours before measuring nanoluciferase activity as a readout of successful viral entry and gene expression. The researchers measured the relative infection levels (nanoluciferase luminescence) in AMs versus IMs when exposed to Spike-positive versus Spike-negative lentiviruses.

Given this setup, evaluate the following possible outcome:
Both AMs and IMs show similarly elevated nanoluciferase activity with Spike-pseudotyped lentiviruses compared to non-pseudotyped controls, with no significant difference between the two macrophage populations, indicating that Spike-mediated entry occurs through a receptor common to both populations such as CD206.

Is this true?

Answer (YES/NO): NO